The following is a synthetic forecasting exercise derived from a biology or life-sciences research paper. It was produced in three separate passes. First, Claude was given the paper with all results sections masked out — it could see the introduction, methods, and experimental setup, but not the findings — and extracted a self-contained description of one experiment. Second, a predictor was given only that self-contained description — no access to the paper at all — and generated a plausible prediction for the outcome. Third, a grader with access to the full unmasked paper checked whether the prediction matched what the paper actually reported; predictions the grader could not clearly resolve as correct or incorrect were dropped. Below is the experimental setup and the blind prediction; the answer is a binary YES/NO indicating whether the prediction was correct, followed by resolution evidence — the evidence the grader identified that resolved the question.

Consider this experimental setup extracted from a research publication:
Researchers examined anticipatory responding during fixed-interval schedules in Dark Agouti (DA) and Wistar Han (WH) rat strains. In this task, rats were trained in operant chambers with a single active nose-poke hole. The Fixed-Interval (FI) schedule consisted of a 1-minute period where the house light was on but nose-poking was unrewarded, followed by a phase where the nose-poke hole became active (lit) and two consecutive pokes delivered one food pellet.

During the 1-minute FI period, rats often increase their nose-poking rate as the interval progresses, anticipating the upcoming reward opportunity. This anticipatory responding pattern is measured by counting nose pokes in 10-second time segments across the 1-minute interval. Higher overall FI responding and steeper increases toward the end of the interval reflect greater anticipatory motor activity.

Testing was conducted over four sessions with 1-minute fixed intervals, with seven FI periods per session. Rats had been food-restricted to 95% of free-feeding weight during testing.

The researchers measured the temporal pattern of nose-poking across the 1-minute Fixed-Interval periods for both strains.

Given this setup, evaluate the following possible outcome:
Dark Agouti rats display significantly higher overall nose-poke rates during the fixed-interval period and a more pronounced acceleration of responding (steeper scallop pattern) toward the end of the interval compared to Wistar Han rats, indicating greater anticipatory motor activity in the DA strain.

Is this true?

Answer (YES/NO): NO